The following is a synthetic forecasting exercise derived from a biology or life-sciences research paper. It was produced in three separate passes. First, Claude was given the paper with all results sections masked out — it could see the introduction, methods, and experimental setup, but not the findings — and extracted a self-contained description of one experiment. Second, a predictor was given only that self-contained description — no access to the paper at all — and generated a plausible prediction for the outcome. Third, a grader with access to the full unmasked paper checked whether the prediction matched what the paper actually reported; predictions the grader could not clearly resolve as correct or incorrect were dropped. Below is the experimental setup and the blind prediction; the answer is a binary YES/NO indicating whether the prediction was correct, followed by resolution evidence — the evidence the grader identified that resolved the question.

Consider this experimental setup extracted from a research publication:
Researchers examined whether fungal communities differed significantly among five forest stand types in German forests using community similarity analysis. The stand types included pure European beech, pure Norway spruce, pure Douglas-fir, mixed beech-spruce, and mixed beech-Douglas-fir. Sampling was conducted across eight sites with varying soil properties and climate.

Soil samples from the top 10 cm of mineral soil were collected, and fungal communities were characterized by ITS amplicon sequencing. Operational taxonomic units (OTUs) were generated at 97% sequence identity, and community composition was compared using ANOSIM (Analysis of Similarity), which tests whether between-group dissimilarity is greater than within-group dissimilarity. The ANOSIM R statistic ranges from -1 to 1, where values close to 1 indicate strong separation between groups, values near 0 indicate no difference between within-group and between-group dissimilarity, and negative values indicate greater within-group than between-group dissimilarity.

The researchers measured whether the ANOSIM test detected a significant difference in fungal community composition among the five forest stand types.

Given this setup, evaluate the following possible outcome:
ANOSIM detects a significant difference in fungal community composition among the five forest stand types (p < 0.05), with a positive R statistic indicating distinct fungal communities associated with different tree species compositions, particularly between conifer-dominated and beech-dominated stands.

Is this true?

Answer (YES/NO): YES